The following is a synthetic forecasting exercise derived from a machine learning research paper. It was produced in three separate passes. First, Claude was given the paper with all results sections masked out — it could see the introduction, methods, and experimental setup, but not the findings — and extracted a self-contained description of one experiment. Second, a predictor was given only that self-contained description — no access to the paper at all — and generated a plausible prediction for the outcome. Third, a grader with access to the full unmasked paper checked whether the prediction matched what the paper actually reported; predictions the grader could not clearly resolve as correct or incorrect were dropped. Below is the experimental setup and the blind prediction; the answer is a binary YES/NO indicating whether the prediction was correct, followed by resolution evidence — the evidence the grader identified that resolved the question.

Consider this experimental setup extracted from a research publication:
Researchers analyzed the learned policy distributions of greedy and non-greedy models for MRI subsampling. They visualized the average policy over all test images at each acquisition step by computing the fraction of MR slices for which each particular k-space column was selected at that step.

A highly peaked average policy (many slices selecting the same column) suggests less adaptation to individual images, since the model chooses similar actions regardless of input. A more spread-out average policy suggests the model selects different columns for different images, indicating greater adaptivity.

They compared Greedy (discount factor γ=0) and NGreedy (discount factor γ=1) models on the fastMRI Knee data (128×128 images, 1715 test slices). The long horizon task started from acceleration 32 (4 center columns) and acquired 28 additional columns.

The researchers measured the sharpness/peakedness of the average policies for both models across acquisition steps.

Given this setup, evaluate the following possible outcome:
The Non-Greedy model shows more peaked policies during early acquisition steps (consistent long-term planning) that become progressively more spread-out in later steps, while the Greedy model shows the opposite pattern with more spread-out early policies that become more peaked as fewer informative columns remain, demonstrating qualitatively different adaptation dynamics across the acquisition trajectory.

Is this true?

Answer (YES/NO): NO